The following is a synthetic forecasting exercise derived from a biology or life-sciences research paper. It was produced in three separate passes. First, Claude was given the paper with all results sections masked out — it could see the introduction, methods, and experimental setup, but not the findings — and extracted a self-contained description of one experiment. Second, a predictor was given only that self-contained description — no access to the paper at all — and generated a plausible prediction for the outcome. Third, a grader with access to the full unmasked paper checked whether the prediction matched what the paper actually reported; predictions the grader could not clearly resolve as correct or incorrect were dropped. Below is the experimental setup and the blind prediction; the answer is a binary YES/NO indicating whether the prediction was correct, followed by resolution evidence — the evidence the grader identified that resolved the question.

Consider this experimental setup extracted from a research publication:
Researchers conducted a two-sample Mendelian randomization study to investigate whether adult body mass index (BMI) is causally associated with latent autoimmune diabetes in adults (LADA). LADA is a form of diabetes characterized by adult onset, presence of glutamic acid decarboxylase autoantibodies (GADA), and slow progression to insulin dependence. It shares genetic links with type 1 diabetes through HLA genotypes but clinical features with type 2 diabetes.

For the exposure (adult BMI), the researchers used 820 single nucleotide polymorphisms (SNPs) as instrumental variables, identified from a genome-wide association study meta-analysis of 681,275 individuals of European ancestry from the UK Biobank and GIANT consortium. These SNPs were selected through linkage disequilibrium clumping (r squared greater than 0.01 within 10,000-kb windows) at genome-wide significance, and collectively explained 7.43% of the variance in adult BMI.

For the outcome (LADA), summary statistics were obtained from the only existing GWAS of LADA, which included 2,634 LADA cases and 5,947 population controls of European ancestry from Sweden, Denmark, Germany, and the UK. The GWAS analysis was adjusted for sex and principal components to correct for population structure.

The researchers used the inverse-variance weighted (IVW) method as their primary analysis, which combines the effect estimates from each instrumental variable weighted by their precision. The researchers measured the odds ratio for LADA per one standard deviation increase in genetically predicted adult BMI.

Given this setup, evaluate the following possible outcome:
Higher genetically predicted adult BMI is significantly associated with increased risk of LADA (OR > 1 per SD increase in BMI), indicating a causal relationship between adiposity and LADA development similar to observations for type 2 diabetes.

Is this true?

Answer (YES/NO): YES